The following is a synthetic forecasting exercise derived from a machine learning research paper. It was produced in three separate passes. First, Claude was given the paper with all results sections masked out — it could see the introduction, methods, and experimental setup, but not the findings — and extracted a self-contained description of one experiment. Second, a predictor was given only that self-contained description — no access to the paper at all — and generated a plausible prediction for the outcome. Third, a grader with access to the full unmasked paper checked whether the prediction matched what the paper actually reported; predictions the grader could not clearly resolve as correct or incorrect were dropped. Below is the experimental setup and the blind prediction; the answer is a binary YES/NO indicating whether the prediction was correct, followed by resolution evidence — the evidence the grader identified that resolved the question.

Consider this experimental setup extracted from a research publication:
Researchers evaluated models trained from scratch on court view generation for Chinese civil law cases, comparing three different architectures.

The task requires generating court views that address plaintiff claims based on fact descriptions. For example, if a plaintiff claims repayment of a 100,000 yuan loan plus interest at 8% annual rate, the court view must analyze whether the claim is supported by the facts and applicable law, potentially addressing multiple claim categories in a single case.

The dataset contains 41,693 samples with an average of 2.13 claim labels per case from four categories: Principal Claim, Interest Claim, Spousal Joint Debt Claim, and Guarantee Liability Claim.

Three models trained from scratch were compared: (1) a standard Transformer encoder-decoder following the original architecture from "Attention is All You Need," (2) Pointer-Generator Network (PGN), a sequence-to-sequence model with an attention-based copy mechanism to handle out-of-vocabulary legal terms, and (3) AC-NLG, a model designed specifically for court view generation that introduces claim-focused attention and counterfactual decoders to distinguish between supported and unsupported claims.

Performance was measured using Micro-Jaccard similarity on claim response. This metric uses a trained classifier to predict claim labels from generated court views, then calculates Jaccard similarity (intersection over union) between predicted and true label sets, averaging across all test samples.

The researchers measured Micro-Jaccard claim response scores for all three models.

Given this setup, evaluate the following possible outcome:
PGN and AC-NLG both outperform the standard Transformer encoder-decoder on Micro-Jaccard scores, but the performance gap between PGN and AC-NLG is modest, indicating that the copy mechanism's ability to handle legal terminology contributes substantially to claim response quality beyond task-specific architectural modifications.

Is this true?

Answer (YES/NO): NO